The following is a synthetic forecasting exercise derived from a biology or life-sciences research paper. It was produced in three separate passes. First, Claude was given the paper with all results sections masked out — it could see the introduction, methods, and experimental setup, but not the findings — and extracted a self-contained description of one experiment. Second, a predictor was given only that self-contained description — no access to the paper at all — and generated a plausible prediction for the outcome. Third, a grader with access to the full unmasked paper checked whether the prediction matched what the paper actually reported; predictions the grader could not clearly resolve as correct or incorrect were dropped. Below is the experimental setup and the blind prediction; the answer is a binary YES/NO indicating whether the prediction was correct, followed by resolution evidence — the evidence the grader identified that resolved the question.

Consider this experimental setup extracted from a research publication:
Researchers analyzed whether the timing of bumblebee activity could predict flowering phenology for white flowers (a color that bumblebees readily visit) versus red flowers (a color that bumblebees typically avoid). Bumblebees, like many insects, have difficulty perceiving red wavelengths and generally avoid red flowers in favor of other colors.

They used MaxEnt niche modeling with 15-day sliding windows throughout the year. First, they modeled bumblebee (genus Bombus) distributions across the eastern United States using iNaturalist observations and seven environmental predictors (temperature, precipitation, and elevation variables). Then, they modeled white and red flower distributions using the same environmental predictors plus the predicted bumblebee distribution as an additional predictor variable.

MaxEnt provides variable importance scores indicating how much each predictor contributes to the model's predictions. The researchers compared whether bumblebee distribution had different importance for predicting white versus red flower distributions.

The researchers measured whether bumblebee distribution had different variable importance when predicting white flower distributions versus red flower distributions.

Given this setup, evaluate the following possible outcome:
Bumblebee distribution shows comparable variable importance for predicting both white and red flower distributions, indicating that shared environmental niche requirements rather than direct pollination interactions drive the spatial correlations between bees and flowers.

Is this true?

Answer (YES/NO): NO